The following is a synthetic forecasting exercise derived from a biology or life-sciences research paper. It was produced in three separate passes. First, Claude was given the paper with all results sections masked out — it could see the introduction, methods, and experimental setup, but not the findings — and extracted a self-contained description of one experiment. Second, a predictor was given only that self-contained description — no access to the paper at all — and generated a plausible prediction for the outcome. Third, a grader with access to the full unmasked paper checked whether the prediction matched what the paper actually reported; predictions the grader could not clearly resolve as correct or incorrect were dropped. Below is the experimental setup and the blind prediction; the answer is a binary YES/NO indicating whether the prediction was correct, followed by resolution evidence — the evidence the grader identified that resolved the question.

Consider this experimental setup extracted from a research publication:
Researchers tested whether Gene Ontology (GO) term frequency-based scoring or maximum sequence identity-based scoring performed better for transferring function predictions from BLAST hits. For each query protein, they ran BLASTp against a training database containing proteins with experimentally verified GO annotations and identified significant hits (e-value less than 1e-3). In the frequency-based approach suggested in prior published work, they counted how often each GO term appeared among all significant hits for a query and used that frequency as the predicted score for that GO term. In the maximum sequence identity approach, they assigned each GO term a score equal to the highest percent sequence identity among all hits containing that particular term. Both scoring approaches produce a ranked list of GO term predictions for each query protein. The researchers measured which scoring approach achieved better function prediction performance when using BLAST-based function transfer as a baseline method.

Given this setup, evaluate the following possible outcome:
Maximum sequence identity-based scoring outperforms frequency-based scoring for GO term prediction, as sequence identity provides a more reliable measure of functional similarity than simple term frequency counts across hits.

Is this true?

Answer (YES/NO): YES